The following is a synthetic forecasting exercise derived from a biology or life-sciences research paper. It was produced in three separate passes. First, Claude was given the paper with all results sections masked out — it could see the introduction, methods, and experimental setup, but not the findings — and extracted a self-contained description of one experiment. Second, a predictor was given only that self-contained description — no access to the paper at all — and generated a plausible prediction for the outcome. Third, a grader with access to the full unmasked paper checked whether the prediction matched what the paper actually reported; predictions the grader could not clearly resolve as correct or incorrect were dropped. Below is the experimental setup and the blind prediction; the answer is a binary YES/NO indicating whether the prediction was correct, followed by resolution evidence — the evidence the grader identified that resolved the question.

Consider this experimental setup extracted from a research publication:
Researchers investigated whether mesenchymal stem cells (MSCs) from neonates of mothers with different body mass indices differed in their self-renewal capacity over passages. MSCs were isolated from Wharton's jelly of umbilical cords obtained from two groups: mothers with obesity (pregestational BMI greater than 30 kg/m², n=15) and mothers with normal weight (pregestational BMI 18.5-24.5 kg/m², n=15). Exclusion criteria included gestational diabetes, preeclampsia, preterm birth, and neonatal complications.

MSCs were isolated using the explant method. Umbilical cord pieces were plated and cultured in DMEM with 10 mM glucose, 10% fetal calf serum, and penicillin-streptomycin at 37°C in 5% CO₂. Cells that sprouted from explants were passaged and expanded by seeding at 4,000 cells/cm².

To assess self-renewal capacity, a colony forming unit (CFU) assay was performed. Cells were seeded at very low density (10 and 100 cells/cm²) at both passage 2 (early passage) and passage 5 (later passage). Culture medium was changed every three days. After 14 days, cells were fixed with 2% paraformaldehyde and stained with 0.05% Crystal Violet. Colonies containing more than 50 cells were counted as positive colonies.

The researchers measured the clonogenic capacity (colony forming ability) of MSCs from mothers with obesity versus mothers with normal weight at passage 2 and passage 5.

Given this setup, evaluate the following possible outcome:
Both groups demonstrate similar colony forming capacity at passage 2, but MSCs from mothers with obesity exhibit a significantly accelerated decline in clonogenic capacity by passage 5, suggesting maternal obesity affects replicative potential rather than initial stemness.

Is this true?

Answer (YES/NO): YES